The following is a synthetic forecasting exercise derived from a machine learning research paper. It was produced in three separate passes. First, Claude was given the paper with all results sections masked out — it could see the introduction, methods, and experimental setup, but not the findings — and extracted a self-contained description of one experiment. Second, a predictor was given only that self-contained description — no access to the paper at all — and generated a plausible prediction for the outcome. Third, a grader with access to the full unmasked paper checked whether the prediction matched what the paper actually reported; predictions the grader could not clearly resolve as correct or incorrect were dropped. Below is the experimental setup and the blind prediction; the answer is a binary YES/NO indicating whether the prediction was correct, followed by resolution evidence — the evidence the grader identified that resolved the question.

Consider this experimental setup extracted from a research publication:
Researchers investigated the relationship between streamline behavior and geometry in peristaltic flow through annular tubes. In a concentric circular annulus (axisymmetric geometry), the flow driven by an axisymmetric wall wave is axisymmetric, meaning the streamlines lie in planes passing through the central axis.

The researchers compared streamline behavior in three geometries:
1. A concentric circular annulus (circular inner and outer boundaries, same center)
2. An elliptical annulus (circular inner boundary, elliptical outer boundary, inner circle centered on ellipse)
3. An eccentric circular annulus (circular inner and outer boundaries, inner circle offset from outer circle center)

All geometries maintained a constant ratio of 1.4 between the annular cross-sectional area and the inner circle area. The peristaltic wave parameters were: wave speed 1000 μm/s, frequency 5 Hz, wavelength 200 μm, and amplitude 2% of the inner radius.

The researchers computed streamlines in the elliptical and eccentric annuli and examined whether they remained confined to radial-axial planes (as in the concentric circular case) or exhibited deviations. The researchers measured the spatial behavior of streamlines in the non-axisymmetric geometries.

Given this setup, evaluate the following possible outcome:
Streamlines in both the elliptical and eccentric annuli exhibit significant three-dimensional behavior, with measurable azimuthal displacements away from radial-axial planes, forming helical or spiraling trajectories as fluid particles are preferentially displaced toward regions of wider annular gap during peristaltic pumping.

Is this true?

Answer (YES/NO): NO